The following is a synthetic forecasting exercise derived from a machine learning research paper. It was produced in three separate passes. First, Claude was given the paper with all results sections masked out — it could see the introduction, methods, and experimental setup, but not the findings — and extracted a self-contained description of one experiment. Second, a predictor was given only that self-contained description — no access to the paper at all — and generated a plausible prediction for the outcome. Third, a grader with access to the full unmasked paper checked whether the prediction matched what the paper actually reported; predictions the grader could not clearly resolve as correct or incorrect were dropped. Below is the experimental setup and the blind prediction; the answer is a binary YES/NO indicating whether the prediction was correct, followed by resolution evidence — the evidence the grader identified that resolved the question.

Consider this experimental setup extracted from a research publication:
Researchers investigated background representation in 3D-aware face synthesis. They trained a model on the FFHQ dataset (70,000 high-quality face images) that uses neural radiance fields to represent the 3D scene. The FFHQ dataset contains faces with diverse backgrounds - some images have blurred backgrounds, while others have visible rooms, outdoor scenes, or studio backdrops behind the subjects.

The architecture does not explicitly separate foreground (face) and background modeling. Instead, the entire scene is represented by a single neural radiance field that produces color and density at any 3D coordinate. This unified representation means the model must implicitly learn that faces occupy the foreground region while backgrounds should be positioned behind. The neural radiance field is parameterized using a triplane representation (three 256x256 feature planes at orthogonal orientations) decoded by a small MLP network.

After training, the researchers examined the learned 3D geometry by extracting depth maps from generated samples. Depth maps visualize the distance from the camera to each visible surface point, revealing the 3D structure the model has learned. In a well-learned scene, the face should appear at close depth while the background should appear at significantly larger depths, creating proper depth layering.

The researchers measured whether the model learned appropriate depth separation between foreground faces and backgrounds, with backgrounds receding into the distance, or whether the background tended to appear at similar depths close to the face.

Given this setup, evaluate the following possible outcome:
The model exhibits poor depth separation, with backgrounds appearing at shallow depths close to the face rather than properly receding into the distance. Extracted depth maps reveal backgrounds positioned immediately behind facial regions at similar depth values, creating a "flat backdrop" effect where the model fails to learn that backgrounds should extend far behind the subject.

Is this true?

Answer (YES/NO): YES